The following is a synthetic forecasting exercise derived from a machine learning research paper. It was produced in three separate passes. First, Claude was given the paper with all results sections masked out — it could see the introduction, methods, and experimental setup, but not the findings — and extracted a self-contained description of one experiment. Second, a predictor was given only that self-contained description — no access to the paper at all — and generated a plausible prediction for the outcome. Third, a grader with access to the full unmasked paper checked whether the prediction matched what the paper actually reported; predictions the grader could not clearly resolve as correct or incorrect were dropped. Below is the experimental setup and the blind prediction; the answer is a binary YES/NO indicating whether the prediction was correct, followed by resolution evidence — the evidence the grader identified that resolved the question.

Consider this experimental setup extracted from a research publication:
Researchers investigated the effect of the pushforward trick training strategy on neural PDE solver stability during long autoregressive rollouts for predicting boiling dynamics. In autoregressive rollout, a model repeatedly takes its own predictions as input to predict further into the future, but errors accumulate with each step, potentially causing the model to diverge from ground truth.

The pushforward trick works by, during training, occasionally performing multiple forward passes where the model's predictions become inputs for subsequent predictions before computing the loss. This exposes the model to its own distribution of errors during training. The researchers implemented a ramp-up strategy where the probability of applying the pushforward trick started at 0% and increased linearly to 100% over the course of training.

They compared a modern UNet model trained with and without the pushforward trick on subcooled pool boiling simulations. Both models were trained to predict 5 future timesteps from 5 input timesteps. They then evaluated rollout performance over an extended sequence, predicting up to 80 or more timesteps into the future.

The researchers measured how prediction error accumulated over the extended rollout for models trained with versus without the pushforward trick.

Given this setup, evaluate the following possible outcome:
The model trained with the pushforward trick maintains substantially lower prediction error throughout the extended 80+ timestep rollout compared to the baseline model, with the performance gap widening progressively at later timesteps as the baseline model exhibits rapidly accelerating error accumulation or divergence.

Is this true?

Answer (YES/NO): NO